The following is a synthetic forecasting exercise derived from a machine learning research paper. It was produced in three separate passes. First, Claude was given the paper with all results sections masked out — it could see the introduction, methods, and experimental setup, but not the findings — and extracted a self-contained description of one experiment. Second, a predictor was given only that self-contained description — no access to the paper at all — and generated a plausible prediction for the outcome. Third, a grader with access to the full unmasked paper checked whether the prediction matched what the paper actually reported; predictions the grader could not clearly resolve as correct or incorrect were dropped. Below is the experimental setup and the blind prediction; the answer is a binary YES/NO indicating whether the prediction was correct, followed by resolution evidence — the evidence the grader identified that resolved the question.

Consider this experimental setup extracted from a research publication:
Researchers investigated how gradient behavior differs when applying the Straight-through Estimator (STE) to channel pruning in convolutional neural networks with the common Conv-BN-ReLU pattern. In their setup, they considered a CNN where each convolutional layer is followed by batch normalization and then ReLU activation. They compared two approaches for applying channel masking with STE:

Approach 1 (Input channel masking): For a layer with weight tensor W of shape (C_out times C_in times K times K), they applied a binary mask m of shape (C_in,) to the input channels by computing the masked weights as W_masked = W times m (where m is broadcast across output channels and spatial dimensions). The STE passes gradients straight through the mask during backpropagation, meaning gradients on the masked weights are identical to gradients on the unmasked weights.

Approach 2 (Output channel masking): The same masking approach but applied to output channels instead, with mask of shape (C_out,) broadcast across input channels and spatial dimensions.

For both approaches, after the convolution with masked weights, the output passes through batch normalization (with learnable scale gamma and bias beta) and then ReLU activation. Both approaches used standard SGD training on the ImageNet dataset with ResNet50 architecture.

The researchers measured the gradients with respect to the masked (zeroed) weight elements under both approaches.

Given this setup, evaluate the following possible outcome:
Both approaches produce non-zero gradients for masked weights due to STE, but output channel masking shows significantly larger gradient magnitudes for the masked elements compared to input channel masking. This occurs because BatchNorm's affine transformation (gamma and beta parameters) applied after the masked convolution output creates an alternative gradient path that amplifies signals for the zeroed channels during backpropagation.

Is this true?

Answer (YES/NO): NO